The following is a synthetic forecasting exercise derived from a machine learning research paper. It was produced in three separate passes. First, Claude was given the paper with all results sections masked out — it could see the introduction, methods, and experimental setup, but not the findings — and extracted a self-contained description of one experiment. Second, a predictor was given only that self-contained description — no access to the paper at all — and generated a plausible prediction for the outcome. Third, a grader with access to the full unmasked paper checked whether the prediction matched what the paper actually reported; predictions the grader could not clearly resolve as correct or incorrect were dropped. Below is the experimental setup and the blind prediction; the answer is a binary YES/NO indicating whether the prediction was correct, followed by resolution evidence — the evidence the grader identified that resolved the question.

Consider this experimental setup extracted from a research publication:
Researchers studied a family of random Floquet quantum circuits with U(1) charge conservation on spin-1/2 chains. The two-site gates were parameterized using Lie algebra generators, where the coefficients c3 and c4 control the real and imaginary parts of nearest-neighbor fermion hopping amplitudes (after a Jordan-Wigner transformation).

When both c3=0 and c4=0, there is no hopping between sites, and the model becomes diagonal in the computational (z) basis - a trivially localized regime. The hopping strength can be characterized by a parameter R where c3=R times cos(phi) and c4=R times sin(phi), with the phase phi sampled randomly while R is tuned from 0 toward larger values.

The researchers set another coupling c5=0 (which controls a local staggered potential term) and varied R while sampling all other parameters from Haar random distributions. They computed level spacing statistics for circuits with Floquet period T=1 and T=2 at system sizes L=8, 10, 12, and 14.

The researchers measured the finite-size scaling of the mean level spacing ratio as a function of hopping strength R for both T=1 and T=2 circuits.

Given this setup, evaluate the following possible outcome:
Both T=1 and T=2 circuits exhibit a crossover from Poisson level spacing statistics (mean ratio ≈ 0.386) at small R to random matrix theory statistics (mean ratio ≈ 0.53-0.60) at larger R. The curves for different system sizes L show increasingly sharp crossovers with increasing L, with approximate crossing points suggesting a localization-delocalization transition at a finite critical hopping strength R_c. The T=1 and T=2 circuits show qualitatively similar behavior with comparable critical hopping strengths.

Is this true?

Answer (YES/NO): NO